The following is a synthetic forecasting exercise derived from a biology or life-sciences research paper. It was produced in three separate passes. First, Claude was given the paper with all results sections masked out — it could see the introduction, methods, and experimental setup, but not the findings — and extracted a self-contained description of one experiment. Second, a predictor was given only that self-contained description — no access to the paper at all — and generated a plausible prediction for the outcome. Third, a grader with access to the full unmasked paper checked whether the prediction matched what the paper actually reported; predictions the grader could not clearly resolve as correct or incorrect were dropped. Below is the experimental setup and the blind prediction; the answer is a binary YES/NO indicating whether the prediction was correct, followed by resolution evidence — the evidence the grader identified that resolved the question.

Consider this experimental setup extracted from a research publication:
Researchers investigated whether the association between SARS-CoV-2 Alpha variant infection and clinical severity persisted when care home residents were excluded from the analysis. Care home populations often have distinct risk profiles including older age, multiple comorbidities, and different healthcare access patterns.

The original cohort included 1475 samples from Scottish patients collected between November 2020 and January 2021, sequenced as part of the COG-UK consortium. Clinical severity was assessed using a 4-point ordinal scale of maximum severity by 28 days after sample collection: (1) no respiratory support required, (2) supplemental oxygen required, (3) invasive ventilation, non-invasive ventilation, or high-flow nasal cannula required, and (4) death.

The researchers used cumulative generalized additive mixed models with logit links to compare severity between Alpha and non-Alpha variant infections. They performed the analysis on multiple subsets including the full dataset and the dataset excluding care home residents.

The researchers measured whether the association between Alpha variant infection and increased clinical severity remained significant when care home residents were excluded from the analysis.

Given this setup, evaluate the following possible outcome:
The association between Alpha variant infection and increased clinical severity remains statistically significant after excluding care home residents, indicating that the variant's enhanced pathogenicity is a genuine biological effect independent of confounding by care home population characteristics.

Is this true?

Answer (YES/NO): NO